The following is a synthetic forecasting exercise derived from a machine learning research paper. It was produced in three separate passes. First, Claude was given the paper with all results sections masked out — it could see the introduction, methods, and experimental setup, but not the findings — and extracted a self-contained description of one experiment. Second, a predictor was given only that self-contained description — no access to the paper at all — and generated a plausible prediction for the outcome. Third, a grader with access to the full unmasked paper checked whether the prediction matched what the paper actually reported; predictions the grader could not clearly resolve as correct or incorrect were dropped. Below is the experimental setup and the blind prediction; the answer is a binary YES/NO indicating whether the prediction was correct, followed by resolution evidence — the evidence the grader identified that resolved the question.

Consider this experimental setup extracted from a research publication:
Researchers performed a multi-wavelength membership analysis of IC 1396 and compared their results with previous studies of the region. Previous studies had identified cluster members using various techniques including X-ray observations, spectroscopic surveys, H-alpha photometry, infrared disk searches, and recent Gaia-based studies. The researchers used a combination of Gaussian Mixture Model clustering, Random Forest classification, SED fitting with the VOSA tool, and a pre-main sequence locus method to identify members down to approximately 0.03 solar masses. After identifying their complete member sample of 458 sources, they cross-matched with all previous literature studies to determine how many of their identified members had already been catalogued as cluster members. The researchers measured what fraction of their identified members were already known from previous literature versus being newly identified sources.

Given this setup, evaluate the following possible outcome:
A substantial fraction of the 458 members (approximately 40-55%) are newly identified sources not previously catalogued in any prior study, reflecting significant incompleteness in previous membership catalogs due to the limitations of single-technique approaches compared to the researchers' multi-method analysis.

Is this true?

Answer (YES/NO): NO